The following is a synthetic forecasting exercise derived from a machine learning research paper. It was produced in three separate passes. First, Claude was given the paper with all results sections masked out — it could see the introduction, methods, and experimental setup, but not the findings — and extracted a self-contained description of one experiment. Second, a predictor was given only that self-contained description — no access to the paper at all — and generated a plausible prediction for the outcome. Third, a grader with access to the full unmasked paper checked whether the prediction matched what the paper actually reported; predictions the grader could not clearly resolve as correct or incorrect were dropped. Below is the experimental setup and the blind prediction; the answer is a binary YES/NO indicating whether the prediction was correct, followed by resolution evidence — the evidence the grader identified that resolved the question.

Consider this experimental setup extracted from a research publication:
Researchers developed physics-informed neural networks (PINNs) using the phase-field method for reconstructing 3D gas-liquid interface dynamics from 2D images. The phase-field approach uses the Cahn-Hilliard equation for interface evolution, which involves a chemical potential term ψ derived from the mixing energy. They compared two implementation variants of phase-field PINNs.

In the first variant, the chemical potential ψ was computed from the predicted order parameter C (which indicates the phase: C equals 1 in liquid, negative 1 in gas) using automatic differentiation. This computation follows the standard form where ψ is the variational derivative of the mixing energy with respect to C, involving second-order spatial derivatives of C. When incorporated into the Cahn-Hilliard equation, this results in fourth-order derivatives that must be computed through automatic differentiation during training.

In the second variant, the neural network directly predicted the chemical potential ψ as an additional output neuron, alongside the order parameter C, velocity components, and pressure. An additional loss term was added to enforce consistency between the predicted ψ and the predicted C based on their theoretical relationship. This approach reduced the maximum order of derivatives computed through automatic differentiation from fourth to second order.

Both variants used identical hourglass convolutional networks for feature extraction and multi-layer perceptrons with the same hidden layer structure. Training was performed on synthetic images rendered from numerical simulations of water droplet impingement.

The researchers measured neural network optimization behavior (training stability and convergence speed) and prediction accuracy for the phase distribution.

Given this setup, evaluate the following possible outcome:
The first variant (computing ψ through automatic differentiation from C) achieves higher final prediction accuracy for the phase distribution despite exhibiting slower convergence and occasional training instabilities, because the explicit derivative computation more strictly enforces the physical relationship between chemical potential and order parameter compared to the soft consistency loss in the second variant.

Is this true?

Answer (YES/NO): NO